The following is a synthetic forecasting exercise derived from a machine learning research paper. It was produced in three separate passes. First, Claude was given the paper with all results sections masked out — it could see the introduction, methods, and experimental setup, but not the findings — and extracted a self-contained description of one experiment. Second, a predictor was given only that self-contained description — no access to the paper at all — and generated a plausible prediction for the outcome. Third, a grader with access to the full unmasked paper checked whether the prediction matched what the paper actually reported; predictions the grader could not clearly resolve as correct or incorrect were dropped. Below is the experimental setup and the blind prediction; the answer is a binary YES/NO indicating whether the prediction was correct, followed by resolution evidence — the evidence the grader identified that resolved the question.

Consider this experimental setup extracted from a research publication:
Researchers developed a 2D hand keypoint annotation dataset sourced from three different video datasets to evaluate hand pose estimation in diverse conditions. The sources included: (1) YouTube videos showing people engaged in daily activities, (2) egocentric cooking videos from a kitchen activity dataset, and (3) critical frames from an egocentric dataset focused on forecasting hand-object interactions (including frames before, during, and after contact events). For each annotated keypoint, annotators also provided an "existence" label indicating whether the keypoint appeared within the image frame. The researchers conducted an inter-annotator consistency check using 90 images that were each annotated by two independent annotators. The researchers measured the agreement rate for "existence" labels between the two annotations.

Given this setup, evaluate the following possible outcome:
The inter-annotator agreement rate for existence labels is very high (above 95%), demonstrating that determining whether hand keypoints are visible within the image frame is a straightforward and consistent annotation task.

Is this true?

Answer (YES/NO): YES